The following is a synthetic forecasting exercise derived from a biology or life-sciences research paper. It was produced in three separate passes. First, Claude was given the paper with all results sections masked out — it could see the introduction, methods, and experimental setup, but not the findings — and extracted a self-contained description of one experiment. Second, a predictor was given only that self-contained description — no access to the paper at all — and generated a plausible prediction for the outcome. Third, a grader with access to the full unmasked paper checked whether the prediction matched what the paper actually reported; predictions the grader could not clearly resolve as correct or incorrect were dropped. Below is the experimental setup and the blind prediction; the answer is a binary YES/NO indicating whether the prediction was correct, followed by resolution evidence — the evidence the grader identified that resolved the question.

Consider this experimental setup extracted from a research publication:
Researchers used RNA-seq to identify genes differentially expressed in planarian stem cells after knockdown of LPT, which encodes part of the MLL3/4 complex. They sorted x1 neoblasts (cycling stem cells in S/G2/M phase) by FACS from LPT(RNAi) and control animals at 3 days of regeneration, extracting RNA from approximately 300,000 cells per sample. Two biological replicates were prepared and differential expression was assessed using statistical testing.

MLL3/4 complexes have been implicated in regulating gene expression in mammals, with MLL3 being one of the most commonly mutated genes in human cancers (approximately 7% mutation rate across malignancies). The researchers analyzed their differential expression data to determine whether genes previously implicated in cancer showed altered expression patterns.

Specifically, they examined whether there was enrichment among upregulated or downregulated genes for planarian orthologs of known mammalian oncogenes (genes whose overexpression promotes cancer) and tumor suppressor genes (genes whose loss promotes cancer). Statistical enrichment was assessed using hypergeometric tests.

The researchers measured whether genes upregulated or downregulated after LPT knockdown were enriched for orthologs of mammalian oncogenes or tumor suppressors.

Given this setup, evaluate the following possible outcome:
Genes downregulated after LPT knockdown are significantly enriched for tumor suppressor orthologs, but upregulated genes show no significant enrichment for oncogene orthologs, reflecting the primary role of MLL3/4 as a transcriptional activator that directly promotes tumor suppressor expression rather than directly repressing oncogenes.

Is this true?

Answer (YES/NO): NO